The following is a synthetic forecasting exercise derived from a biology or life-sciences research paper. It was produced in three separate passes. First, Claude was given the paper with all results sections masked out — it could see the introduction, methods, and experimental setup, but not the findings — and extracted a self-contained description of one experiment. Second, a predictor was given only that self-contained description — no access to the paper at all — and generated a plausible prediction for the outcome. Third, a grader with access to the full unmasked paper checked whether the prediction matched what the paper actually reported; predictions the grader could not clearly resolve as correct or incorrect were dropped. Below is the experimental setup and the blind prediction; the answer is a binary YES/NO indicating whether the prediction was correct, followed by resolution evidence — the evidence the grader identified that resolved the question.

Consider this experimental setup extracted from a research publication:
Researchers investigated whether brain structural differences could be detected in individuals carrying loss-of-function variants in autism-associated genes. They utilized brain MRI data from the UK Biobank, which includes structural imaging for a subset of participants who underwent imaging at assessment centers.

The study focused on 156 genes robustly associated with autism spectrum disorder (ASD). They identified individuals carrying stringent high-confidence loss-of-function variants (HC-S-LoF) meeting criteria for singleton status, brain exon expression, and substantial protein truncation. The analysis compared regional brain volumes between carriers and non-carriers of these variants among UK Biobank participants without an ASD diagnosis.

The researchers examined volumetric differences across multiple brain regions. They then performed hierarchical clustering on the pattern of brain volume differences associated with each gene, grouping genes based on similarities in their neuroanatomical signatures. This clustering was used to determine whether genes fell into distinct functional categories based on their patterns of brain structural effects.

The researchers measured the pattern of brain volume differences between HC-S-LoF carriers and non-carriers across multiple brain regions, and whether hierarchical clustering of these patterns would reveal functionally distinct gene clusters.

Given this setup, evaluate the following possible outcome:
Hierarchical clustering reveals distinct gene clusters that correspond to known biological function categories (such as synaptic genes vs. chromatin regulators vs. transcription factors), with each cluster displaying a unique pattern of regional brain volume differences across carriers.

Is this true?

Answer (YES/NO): NO